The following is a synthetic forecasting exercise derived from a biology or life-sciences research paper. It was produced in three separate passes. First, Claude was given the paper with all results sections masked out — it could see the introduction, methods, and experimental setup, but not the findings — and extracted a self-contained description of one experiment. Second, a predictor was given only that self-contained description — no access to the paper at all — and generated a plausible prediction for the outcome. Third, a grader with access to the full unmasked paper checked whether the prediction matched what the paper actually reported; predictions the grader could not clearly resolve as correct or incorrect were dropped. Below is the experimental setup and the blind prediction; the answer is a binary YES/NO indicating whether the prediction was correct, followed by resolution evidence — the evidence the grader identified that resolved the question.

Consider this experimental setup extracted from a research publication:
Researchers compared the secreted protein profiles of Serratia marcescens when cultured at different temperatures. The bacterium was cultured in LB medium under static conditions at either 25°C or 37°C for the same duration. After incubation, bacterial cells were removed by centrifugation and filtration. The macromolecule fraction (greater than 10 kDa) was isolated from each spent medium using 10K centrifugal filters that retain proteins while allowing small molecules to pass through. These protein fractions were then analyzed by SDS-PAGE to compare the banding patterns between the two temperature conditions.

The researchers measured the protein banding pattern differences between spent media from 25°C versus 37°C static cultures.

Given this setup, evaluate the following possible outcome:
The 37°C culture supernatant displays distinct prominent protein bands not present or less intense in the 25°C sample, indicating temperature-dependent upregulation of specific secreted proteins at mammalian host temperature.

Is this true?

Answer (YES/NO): NO